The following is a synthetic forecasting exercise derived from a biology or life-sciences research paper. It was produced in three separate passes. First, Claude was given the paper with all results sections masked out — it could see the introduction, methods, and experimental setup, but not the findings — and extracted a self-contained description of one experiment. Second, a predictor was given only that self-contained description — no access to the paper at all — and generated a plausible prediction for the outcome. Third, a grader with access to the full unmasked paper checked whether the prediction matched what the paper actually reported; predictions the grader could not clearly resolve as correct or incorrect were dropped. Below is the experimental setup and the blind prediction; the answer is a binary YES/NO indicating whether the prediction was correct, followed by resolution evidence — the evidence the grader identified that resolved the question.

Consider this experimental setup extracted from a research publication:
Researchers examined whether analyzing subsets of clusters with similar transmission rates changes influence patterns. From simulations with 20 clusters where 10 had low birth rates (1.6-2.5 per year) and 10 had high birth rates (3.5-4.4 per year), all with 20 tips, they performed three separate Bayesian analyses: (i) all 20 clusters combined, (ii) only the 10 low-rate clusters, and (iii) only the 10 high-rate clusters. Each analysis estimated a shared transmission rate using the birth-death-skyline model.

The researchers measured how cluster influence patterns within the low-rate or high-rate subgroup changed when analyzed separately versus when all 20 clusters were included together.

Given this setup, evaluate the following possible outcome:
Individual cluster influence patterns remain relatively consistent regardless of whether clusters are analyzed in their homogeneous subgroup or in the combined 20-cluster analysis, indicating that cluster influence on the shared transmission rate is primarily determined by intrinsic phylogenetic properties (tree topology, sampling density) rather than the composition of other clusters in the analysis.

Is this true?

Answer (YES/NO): NO